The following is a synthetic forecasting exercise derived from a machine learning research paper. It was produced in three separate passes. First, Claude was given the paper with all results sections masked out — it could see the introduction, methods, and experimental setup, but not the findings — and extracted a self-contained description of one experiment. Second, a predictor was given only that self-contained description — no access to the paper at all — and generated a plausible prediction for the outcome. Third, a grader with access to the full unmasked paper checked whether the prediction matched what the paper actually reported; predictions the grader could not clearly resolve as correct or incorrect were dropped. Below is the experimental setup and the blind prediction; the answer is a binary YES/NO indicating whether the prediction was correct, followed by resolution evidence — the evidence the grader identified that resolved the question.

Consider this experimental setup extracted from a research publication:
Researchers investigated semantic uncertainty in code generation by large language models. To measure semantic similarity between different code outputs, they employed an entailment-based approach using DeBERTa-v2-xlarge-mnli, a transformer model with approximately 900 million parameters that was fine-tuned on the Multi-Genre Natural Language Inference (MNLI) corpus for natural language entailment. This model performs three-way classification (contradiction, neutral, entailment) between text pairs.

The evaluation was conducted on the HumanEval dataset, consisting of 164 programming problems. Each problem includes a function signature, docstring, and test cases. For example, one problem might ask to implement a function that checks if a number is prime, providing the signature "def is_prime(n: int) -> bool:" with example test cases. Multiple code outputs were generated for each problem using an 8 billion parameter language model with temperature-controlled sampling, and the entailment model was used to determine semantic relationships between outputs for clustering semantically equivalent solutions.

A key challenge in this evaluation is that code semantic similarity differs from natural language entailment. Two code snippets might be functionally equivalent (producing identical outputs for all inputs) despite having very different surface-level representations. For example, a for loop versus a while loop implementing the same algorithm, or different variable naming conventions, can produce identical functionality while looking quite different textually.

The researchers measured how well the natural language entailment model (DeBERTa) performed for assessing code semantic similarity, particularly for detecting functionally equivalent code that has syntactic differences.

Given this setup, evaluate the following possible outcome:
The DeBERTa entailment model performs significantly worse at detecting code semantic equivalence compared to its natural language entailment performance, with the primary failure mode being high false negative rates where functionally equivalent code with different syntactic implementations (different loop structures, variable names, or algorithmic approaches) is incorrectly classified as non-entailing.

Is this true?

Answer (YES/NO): YES